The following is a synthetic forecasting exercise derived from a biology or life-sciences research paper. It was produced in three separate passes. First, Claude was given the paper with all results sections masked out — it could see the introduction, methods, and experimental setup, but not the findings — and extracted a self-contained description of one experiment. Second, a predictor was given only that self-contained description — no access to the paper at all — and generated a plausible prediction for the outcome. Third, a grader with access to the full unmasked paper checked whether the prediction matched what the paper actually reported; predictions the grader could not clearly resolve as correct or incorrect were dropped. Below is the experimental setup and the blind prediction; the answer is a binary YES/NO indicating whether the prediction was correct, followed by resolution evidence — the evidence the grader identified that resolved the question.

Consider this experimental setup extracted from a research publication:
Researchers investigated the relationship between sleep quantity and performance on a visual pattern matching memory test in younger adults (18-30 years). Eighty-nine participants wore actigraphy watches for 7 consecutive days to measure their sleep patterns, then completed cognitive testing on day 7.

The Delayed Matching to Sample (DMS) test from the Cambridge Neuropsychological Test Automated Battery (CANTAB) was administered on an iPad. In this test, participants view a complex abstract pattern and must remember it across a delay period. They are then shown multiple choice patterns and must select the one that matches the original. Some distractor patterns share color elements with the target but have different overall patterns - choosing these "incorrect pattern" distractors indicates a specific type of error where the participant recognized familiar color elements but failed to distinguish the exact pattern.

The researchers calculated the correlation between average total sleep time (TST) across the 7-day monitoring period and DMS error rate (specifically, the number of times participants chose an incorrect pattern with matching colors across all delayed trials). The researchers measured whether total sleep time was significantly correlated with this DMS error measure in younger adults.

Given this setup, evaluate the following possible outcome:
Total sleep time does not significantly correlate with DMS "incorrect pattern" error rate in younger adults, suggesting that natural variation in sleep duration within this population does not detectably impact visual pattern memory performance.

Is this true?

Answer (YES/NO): YES